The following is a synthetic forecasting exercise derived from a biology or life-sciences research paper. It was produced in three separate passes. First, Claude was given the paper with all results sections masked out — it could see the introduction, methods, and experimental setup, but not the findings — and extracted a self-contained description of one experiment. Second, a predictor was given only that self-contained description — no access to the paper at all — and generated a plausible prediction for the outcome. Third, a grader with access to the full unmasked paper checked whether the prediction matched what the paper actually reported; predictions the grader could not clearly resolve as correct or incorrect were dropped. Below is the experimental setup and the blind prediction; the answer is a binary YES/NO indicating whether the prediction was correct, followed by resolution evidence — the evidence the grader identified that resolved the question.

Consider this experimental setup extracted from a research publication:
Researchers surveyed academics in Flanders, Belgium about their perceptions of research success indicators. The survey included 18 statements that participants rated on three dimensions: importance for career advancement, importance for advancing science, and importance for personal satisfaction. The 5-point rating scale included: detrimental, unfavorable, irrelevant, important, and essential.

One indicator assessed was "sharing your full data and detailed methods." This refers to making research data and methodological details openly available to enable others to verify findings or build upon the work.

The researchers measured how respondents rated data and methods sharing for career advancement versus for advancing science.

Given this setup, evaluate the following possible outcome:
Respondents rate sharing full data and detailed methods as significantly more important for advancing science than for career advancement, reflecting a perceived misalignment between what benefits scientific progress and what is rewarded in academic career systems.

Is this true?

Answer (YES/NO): YES